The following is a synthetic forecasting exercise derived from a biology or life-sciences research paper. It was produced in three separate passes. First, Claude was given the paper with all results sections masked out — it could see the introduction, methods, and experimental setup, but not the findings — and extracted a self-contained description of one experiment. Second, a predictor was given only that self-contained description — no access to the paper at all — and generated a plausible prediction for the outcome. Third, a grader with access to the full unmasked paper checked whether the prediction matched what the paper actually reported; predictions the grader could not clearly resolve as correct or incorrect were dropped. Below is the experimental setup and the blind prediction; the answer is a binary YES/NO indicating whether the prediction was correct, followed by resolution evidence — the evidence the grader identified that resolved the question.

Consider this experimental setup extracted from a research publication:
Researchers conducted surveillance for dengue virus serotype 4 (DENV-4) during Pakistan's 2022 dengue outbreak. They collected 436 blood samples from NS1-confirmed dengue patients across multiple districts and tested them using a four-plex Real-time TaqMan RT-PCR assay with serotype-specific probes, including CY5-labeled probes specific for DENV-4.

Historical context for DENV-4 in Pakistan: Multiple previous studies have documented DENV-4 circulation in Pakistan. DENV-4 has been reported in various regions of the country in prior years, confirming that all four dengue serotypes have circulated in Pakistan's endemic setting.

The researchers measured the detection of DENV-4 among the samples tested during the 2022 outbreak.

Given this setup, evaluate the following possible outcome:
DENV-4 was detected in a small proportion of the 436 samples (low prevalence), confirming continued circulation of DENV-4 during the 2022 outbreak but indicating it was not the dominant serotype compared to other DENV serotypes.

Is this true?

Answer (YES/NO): NO